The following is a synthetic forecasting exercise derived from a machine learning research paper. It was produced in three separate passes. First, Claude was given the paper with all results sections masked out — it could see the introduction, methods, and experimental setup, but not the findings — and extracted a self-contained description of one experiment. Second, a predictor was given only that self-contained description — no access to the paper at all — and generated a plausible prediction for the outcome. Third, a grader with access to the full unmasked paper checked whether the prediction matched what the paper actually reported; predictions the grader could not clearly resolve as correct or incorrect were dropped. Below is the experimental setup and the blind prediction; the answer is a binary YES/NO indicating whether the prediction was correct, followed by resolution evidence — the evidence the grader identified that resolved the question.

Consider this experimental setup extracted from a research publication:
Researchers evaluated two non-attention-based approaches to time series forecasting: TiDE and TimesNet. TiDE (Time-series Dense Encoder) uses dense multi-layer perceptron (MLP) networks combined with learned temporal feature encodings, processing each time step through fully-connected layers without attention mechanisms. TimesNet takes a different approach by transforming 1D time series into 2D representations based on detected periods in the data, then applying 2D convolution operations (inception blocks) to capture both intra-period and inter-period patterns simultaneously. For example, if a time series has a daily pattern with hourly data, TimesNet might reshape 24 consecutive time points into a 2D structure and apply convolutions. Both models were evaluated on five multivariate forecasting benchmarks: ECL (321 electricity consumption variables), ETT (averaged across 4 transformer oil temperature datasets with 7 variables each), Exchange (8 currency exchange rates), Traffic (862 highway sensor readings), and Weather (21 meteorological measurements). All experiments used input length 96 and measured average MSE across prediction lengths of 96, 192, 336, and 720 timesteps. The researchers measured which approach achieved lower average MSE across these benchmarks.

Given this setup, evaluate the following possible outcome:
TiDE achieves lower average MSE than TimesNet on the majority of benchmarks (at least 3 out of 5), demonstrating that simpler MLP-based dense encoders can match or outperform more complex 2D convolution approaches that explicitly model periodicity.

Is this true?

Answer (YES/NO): NO